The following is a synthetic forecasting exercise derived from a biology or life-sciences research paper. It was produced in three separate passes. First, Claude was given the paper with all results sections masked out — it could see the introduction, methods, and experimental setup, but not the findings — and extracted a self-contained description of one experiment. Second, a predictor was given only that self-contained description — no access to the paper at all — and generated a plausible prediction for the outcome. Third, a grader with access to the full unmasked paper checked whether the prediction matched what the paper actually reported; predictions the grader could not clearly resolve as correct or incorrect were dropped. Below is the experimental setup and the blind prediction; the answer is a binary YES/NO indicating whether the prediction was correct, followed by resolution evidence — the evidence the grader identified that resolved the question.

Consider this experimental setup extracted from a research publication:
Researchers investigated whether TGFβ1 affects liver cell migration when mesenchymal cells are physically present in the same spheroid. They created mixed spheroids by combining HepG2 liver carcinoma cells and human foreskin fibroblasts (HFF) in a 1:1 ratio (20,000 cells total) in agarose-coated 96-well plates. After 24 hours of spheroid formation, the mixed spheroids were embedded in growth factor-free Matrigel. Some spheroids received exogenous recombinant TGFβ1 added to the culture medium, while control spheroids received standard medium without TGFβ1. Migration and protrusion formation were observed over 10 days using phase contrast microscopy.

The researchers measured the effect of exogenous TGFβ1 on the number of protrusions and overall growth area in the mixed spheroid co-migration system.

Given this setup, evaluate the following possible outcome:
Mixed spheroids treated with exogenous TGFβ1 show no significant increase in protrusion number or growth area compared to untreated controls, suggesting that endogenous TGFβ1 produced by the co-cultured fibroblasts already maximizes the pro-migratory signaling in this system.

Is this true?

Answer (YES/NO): NO